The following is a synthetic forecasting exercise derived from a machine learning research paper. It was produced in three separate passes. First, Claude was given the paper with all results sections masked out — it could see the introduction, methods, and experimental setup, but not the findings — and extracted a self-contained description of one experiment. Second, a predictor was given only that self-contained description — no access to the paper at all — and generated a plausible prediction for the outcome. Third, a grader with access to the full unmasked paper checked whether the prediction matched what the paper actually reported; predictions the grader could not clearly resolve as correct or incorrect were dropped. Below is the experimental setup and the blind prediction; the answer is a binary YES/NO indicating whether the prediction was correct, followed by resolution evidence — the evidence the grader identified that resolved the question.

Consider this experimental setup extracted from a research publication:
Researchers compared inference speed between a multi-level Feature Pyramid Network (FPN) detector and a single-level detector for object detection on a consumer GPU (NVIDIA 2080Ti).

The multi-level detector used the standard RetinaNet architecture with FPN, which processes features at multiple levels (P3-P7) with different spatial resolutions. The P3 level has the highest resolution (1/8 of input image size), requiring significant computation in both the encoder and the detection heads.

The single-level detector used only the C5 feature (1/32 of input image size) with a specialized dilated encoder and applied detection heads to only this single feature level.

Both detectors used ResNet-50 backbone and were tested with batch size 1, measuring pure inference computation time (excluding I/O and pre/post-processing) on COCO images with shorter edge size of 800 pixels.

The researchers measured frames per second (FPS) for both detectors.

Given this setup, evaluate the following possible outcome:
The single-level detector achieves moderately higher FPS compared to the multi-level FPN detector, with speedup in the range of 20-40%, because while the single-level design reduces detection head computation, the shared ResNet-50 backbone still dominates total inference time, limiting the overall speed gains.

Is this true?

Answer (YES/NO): NO